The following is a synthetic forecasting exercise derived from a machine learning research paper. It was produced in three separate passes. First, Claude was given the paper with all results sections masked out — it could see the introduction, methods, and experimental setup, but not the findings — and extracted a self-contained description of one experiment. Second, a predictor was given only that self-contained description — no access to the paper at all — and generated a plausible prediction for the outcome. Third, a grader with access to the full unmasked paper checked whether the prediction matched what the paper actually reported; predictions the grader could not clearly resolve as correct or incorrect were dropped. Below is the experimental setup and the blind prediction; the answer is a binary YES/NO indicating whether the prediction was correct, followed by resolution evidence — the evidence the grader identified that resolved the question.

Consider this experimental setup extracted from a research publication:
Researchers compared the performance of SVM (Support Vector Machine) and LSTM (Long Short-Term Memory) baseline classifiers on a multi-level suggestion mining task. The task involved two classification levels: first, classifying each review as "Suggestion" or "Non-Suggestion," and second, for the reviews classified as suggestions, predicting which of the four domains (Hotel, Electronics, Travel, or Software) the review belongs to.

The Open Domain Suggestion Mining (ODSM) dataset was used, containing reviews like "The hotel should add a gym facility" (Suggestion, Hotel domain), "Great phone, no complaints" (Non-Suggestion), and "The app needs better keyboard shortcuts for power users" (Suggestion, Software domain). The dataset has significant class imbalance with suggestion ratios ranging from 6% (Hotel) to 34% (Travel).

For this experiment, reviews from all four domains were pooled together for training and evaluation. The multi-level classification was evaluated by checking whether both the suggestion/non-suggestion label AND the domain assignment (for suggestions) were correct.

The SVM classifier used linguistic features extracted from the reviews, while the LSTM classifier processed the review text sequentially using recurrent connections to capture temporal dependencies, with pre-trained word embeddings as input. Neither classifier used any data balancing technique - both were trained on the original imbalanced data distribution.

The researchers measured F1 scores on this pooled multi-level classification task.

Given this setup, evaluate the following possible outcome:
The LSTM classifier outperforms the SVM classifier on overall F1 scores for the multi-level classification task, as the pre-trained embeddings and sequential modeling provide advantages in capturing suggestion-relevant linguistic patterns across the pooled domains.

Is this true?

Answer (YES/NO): YES